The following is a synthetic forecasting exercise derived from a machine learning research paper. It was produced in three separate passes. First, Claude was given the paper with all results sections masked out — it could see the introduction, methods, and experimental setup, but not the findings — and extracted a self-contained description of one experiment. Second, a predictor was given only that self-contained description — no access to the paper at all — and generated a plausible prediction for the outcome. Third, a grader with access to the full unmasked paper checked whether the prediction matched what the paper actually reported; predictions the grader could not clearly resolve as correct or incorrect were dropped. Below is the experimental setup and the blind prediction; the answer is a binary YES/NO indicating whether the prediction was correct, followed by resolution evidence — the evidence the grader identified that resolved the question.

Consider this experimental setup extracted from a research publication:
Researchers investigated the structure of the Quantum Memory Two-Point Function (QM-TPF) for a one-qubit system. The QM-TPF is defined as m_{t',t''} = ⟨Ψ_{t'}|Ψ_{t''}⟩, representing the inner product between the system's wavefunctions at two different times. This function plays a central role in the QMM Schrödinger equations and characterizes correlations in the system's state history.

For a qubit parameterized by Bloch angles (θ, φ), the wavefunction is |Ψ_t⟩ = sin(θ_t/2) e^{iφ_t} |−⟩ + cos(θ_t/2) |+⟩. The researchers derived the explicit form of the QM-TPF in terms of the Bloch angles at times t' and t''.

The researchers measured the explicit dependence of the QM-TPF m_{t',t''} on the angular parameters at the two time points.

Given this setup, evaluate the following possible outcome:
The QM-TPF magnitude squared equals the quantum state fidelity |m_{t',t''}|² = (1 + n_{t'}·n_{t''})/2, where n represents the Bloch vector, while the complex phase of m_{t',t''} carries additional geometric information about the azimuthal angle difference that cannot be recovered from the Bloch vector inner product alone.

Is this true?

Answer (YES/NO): YES